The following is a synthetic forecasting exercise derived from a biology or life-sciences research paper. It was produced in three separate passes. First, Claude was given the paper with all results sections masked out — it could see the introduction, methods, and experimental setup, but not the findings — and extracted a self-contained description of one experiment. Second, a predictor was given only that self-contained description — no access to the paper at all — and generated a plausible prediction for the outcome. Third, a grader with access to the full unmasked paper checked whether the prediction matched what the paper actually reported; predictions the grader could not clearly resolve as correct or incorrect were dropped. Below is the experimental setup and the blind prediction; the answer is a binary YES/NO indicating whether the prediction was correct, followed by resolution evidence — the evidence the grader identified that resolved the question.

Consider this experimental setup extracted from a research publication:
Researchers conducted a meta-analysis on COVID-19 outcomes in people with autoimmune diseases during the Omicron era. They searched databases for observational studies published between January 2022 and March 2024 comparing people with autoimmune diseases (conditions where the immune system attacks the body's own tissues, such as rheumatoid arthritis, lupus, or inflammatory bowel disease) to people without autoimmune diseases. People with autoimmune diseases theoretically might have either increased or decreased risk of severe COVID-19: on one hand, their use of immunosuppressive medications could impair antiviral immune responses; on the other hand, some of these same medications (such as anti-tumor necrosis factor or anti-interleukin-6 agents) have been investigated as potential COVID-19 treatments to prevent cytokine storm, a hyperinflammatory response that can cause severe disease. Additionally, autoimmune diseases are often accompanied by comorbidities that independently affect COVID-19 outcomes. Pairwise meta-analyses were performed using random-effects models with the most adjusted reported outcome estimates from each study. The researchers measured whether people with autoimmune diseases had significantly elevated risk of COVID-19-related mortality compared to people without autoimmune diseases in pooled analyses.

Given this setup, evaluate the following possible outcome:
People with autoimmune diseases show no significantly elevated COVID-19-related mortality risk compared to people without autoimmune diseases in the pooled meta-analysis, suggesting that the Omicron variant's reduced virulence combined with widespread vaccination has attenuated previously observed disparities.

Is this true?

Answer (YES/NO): NO